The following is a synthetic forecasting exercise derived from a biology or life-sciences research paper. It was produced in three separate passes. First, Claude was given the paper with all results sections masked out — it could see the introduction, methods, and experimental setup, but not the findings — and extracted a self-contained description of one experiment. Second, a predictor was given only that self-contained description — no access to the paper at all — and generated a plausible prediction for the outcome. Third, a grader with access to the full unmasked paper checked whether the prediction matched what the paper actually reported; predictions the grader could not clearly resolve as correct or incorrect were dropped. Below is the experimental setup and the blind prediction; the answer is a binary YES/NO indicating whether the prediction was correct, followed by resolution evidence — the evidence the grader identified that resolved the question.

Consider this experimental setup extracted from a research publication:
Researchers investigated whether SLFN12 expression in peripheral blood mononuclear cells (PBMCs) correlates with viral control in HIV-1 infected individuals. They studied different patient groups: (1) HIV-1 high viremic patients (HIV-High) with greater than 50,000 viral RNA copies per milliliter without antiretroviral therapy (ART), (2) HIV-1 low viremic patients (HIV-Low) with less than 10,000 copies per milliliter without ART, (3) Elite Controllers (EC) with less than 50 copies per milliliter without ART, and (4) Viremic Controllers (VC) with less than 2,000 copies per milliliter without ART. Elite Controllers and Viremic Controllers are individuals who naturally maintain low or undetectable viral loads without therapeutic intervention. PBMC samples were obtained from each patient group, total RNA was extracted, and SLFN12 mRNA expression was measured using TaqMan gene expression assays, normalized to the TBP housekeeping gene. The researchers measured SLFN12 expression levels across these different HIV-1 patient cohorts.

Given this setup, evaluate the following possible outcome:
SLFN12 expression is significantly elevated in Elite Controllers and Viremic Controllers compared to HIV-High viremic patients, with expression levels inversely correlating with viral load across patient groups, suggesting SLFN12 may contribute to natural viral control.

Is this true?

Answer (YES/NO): NO